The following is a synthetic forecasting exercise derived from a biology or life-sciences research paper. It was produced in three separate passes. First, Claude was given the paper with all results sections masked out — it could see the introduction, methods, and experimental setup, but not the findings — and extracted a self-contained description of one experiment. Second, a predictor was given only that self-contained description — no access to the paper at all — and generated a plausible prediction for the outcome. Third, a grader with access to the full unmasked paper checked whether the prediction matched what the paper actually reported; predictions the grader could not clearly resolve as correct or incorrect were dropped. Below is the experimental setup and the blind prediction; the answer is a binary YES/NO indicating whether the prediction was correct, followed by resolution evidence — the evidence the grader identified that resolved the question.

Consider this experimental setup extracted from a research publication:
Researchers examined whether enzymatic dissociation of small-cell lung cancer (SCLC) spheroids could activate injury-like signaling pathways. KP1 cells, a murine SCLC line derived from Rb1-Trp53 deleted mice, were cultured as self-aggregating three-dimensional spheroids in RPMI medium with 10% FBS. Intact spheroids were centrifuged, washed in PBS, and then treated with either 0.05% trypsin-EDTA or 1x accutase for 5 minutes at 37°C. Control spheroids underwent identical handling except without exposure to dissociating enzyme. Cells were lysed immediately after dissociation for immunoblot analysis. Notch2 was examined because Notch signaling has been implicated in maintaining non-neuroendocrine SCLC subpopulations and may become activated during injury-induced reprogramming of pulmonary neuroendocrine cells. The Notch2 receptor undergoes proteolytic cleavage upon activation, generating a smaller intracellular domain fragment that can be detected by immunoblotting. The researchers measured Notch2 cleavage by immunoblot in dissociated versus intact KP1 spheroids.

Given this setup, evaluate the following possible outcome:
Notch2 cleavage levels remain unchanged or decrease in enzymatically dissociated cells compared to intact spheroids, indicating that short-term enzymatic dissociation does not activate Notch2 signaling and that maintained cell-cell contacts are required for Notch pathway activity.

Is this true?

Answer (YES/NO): NO